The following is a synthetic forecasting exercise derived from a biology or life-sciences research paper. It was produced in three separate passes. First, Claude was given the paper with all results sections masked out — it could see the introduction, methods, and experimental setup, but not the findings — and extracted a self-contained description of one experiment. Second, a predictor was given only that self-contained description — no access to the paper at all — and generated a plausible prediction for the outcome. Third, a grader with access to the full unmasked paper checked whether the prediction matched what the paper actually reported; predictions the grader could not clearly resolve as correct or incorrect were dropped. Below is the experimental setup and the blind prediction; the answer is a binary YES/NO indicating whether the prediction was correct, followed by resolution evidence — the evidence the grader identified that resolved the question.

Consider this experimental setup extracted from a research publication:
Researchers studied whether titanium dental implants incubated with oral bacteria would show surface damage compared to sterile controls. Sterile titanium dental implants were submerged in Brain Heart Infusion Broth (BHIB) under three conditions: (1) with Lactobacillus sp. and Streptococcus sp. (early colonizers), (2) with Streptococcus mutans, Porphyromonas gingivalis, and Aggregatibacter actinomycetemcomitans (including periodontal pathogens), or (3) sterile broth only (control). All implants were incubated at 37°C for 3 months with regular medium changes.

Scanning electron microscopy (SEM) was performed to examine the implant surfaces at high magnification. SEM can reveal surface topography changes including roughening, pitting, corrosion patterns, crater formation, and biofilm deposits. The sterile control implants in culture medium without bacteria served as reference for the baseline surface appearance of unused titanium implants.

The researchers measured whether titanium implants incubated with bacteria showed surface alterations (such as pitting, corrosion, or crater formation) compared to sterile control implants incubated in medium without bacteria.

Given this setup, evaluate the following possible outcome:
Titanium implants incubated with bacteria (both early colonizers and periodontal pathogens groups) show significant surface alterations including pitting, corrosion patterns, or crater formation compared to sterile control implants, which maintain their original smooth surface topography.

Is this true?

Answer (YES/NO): YES